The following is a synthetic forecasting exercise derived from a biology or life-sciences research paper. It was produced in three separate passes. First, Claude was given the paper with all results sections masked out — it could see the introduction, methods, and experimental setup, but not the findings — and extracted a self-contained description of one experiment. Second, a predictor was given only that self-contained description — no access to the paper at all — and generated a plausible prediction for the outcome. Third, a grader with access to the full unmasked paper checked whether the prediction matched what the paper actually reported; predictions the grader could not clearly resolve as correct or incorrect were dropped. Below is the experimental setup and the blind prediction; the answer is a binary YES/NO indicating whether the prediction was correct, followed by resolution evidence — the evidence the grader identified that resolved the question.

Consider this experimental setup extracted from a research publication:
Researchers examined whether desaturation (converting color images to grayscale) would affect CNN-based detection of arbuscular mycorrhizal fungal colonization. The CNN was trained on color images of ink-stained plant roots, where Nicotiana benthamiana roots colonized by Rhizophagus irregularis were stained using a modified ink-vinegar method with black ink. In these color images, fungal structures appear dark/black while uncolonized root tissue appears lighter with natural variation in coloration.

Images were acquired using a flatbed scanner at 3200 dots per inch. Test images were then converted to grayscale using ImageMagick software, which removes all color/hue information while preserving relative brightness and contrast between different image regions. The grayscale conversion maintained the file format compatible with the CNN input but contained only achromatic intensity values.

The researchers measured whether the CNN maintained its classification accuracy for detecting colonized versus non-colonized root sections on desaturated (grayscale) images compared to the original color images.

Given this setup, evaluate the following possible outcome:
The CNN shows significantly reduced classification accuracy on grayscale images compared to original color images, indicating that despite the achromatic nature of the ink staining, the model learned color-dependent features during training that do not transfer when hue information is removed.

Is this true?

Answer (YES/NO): YES